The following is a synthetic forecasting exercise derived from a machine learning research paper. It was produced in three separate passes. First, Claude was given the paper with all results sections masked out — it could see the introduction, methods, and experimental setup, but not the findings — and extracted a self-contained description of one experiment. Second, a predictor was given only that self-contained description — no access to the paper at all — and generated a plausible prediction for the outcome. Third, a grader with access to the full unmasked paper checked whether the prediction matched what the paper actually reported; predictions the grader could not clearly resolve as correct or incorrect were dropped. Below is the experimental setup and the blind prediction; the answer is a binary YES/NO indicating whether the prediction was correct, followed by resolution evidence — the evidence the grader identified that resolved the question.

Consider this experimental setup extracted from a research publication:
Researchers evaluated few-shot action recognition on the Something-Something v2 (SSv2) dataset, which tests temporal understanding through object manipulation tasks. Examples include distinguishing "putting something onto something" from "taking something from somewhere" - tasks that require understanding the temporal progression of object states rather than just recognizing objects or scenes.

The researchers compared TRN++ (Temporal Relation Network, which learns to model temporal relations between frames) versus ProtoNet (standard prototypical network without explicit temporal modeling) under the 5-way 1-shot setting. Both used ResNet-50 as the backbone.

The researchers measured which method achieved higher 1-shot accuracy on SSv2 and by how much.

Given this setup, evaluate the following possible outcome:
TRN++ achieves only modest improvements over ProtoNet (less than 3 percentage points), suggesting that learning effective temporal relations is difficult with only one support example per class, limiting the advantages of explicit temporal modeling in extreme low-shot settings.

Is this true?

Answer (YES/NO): NO